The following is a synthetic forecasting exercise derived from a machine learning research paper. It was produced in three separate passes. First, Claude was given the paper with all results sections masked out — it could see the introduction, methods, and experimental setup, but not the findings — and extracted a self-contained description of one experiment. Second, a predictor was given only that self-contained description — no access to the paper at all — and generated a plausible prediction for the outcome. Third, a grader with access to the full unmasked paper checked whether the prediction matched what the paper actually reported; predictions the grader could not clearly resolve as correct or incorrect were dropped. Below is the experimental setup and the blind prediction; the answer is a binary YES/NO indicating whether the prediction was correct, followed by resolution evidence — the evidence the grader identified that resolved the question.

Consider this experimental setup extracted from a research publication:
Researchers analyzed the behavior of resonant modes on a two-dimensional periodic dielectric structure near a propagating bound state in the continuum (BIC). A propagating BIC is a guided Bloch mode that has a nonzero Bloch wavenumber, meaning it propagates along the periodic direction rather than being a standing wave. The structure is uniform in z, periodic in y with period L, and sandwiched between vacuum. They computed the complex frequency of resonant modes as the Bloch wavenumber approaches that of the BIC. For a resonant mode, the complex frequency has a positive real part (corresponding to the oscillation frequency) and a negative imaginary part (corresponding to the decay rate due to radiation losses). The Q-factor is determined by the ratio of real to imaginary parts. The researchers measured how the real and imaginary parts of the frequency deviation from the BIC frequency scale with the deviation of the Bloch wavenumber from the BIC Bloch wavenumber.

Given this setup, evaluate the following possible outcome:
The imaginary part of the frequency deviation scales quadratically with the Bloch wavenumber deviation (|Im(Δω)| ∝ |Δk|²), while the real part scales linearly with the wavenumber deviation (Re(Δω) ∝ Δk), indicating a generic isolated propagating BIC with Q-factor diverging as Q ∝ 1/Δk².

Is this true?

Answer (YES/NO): YES